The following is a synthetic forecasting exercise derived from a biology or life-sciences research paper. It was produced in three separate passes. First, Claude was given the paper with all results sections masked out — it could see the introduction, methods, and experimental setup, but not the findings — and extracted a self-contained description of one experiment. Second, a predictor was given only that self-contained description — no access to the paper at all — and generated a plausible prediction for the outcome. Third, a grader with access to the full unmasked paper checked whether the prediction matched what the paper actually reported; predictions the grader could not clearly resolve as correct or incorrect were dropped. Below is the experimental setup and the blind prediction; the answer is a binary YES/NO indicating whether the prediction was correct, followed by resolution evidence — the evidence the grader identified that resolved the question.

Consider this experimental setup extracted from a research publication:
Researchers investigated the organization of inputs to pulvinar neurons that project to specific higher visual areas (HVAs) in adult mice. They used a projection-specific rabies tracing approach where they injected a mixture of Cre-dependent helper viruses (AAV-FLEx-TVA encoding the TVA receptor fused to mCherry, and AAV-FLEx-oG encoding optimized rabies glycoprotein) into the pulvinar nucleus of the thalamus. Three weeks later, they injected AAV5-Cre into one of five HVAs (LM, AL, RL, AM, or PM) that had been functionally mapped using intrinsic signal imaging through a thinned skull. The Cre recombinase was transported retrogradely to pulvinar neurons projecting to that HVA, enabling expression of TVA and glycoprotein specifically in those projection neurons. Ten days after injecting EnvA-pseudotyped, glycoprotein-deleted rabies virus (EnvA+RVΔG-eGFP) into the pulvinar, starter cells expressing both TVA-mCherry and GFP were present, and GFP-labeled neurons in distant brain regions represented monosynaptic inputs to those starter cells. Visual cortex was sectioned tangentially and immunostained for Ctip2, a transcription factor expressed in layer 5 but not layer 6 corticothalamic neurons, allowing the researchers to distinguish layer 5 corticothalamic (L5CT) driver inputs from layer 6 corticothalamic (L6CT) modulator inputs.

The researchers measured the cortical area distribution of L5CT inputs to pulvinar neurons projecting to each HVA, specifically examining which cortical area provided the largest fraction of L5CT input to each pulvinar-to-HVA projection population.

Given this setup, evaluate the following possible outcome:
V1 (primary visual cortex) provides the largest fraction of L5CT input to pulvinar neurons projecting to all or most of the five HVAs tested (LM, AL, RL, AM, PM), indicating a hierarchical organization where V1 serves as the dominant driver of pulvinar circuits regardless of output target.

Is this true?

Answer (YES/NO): YES